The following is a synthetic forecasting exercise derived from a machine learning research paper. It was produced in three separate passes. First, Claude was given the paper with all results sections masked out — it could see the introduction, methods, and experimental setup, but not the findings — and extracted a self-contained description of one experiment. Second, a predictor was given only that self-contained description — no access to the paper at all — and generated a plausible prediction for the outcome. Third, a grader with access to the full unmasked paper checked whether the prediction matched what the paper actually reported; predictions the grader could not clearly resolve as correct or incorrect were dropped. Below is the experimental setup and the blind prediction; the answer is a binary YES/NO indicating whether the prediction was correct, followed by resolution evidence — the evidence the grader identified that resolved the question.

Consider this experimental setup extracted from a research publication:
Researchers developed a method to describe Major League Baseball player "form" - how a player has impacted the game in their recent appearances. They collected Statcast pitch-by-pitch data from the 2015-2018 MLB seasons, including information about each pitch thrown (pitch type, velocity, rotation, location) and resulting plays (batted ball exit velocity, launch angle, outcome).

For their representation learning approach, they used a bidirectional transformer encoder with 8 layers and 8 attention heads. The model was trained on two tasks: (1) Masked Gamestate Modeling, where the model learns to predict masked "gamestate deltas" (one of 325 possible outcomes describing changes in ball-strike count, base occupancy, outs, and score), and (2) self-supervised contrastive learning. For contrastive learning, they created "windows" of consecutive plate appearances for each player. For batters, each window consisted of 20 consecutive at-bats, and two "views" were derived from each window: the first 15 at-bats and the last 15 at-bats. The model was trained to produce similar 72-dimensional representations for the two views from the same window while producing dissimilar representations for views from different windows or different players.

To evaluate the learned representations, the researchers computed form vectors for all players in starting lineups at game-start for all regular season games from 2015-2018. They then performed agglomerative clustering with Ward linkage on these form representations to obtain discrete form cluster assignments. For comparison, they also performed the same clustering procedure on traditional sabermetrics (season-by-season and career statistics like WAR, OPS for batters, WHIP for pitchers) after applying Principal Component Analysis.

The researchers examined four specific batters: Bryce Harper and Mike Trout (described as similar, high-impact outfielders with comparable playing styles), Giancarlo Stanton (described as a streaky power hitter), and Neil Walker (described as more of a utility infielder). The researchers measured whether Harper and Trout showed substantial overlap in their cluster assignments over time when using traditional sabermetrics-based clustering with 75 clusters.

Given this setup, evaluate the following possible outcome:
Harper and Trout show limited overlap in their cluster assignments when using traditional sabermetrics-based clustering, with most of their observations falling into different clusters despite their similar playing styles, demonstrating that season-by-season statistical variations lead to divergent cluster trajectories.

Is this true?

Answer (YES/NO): YES